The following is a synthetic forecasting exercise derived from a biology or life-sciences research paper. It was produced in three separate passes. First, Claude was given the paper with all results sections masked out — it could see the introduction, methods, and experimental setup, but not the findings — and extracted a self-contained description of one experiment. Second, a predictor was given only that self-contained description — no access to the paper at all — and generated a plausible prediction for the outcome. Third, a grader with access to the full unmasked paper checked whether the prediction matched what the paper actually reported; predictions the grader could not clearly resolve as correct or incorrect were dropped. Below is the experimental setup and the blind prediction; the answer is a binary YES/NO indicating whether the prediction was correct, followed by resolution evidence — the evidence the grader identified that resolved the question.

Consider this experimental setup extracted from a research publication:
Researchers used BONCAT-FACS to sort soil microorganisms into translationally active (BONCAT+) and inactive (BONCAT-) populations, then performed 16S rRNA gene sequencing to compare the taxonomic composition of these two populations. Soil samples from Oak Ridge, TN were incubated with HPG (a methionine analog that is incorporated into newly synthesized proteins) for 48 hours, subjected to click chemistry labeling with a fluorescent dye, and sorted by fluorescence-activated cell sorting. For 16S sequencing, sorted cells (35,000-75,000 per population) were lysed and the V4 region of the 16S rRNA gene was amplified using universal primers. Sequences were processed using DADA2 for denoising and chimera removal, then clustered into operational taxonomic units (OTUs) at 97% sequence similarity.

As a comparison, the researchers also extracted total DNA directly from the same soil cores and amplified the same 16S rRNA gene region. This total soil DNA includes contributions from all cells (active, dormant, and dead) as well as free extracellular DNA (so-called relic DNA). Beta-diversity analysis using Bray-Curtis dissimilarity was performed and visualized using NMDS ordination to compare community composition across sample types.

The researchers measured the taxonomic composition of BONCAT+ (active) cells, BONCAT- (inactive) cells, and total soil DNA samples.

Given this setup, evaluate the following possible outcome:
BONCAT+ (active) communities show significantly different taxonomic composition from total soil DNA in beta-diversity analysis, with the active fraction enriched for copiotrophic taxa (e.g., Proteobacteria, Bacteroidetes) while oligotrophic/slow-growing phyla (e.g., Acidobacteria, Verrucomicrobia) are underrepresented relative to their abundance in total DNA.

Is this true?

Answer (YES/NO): NO